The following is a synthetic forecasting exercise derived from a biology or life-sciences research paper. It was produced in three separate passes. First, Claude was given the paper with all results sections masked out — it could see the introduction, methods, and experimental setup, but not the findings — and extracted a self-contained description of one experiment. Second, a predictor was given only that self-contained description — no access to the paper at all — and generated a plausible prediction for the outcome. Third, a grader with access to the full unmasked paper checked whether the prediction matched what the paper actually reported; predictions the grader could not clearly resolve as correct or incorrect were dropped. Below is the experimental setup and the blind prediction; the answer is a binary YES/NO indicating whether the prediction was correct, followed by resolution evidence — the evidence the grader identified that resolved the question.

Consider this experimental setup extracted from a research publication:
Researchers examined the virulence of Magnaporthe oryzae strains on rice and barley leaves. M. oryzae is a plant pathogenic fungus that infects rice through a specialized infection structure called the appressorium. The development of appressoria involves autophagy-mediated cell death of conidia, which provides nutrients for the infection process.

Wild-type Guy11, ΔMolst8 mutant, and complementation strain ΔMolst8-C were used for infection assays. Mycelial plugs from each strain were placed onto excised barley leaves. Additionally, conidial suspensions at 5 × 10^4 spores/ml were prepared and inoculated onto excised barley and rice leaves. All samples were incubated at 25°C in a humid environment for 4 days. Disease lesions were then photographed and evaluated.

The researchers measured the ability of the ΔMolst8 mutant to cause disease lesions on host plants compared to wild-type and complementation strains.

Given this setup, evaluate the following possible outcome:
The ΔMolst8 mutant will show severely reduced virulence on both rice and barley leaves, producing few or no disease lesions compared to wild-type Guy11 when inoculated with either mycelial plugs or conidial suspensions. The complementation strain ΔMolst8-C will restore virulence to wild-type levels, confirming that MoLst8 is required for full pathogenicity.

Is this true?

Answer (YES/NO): YES